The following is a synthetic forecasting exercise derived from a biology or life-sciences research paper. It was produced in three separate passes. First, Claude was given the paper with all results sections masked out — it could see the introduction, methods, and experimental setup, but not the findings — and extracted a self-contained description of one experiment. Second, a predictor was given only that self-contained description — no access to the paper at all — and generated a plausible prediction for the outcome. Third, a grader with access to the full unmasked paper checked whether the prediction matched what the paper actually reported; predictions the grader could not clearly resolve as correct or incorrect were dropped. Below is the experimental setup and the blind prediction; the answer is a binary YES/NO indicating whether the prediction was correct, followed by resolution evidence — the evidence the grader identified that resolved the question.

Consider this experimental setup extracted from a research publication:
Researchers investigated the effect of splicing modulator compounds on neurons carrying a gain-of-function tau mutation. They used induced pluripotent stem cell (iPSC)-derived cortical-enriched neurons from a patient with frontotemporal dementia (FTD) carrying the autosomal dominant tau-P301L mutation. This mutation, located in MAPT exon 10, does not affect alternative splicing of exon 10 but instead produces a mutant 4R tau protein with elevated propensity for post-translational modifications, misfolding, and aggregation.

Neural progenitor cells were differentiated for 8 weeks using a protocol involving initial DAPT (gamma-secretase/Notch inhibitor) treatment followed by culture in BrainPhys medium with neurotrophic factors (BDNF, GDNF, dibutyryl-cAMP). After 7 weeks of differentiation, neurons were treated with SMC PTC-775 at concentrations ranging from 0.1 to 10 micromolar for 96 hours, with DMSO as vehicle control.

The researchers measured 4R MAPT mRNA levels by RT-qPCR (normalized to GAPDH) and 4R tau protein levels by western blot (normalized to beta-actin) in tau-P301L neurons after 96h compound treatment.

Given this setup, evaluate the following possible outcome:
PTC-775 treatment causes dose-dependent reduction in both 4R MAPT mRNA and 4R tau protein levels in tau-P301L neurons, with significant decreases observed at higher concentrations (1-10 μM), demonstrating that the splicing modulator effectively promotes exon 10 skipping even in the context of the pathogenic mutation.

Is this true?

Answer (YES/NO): YES